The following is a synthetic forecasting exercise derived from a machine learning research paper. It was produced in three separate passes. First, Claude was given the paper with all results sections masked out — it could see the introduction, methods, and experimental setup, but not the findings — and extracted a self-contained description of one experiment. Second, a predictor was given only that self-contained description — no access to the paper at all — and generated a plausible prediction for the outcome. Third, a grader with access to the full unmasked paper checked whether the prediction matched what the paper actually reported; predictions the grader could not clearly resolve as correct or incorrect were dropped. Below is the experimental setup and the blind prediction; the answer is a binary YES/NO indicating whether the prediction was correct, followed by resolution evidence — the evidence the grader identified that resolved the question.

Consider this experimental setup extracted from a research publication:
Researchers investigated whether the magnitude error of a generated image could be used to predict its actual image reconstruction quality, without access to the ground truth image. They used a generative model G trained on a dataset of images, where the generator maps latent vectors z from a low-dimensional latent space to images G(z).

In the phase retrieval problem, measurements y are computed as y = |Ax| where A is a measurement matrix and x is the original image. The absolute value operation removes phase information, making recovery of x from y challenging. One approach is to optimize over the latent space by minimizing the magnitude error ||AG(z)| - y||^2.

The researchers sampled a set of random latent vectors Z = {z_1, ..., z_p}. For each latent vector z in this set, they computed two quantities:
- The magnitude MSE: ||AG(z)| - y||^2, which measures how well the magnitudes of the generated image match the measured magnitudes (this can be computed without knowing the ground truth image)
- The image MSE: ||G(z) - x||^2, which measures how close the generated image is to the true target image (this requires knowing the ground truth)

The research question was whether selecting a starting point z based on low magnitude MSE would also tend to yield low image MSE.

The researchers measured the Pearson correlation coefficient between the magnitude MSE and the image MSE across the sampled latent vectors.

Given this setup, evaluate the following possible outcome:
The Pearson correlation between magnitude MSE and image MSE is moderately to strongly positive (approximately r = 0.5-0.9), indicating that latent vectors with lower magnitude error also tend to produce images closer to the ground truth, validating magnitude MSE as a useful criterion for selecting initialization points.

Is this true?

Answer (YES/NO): NO